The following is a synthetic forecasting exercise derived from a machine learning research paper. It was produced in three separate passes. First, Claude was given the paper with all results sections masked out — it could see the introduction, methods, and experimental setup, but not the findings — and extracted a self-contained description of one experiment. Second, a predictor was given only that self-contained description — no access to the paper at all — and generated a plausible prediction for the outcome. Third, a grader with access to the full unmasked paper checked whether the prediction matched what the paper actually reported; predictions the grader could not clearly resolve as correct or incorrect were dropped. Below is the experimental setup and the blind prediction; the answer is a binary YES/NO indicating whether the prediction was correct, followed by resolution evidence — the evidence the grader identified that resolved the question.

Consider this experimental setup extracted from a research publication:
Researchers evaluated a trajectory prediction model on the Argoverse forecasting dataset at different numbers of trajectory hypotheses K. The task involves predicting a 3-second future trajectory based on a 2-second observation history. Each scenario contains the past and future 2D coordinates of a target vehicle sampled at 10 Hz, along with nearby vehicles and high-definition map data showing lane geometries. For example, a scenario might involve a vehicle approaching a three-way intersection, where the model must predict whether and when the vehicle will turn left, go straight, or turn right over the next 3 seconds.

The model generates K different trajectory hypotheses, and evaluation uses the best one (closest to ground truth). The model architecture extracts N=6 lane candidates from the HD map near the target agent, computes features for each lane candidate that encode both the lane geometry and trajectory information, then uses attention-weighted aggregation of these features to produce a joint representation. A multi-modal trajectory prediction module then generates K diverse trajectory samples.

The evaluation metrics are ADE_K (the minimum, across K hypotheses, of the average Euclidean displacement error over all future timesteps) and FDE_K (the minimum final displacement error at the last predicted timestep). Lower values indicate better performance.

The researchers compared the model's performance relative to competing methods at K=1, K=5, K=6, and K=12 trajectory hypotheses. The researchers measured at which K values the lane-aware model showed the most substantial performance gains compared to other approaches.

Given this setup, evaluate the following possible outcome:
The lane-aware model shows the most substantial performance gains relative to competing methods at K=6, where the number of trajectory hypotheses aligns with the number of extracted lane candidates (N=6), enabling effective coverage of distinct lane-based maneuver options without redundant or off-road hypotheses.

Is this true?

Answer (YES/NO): NO